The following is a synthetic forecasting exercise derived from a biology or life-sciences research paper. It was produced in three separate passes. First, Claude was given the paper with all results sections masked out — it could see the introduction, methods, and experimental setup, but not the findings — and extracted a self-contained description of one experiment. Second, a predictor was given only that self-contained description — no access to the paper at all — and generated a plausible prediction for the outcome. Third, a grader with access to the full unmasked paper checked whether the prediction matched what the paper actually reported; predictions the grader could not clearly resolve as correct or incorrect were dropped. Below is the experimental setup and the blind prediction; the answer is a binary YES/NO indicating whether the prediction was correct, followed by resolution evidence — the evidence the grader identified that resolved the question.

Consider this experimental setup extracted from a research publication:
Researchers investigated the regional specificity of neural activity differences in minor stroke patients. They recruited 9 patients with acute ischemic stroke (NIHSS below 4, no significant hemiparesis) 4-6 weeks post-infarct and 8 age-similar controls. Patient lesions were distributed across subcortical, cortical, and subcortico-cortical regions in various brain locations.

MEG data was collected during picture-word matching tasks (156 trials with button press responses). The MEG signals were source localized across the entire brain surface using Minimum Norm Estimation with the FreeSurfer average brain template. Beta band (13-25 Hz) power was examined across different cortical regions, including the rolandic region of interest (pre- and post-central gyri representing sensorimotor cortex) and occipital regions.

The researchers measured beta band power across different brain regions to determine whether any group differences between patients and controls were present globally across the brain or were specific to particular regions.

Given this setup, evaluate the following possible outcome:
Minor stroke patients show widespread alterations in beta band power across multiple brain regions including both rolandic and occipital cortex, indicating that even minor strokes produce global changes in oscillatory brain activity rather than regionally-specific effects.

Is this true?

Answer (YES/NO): NO